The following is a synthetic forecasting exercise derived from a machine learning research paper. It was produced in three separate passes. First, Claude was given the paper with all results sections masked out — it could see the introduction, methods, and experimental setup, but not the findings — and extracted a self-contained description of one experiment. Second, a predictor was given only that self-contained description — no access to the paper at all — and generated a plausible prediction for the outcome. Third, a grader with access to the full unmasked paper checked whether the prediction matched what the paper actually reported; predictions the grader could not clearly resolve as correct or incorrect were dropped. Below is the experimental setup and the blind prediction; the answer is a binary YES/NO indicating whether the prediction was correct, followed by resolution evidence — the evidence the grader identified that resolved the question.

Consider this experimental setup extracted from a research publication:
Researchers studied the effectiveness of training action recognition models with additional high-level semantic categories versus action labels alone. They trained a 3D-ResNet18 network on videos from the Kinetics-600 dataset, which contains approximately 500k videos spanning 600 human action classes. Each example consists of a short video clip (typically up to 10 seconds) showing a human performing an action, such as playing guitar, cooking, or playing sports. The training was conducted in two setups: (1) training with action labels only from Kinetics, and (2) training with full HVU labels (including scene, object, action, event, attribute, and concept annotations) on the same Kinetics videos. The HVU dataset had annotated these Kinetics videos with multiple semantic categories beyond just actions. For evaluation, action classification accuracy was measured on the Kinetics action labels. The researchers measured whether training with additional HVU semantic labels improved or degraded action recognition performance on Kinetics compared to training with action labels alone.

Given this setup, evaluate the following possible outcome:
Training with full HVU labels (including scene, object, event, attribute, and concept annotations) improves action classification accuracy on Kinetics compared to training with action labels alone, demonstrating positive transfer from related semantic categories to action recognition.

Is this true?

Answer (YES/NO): YES